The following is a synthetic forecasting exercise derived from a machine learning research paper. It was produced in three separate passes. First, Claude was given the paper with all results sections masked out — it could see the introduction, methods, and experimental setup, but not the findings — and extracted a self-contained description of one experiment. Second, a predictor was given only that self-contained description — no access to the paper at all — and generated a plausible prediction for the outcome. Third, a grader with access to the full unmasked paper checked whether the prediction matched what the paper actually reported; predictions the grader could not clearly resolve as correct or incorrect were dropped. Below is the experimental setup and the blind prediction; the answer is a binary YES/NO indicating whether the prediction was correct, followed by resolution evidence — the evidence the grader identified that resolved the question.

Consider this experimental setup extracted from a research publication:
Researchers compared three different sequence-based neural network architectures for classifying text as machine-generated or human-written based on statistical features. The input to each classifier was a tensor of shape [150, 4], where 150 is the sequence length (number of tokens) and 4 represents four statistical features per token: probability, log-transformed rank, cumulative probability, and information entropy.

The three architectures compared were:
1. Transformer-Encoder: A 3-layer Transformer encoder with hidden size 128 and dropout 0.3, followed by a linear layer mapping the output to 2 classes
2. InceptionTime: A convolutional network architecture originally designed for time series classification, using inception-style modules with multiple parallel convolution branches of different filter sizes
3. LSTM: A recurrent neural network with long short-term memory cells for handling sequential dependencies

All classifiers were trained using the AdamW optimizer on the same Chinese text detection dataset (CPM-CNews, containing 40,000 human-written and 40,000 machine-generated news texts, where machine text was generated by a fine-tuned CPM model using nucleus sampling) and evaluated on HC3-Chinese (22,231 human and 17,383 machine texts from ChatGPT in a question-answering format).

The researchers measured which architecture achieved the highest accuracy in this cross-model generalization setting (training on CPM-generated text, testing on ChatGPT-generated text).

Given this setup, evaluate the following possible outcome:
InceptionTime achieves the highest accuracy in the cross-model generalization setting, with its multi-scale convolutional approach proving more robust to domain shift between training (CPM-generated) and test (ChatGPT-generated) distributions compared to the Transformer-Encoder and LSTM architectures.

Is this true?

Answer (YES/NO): YES